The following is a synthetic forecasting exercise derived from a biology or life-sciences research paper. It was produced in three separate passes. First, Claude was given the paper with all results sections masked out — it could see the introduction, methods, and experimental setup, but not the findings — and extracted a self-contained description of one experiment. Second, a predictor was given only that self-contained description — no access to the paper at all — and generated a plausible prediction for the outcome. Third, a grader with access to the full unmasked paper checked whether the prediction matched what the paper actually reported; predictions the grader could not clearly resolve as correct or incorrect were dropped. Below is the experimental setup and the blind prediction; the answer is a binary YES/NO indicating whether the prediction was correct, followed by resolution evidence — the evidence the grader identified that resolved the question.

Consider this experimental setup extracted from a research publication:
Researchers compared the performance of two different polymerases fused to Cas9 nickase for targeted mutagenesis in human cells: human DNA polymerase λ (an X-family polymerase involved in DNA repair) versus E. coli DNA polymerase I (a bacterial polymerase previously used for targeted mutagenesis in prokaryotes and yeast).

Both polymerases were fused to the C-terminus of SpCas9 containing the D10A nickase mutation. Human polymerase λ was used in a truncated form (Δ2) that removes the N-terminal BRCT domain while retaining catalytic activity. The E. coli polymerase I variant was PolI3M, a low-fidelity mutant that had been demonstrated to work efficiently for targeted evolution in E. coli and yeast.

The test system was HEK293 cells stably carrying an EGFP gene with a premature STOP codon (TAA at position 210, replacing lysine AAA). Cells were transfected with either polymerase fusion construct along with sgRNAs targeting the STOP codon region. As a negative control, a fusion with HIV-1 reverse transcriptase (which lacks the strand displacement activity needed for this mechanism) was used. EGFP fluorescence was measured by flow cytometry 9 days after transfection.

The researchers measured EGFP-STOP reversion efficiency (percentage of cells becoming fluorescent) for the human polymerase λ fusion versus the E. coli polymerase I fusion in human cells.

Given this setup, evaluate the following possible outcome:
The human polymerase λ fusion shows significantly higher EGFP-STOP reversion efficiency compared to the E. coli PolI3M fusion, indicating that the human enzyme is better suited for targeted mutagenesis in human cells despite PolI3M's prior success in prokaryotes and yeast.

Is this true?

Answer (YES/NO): YES